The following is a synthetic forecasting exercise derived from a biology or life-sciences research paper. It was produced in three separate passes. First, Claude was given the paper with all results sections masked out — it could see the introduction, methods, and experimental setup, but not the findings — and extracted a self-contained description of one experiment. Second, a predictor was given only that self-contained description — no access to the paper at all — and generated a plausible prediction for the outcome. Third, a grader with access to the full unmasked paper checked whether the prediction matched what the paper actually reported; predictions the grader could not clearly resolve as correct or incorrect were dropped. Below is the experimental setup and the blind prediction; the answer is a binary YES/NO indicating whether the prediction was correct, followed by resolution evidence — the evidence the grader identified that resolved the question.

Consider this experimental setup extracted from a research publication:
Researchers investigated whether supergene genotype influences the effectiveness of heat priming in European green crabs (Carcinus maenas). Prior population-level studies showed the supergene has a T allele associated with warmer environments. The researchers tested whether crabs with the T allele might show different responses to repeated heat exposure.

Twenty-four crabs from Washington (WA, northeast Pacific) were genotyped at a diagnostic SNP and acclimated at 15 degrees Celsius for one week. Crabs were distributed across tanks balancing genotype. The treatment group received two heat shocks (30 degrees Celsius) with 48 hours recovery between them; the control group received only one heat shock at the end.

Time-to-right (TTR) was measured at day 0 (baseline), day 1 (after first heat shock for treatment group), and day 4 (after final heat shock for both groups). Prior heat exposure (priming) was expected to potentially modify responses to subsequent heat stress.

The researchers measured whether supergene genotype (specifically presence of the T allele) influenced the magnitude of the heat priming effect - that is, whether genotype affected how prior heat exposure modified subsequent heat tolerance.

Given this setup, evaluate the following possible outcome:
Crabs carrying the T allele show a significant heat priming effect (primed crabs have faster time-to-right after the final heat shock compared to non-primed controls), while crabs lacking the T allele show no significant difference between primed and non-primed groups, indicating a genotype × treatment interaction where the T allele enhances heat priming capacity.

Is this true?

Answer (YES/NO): NO